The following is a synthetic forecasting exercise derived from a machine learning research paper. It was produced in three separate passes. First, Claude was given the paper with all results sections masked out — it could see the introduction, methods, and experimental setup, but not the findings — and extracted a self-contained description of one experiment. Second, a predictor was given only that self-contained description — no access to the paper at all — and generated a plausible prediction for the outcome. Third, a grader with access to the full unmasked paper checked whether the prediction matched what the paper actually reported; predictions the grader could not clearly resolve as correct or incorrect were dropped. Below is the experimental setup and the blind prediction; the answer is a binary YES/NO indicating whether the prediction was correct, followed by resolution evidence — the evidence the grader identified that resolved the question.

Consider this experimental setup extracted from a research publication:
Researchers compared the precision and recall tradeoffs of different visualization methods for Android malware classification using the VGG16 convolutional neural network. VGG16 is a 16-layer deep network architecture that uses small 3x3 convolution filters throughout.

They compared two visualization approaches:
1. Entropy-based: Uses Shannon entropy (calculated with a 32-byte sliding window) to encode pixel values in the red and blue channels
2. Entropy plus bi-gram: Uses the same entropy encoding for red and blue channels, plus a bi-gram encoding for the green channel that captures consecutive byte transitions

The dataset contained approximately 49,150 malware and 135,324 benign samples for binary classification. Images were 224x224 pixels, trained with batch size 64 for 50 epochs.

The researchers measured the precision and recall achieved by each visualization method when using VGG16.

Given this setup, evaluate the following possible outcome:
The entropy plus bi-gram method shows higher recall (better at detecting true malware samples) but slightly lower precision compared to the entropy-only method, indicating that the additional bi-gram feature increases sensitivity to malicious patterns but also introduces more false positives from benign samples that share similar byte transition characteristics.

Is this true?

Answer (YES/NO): NO